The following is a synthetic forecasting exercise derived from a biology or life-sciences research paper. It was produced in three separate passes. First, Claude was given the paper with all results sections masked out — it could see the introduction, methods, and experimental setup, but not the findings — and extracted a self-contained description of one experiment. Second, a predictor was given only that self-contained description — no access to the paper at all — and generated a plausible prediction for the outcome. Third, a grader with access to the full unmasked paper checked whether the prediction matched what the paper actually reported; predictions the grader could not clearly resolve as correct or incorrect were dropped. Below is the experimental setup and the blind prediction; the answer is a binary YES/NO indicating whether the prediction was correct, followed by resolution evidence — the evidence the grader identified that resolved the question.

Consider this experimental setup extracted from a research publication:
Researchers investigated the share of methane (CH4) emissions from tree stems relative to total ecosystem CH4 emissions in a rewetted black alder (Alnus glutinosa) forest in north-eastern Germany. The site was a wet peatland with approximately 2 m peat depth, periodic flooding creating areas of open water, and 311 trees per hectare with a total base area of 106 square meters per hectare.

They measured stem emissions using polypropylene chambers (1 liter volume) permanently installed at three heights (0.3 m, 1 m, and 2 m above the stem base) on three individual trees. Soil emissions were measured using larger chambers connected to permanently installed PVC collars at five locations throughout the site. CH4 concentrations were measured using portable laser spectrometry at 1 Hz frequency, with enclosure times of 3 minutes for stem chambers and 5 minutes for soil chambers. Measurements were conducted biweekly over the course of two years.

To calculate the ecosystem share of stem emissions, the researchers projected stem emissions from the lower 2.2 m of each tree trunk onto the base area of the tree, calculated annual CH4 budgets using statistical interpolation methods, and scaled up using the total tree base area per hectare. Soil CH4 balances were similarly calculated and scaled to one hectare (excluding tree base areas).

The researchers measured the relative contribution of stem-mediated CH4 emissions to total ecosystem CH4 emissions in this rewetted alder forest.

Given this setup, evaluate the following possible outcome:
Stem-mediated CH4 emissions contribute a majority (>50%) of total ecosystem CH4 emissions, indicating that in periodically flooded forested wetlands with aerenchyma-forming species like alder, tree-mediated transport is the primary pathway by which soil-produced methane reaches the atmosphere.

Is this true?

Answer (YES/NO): NO